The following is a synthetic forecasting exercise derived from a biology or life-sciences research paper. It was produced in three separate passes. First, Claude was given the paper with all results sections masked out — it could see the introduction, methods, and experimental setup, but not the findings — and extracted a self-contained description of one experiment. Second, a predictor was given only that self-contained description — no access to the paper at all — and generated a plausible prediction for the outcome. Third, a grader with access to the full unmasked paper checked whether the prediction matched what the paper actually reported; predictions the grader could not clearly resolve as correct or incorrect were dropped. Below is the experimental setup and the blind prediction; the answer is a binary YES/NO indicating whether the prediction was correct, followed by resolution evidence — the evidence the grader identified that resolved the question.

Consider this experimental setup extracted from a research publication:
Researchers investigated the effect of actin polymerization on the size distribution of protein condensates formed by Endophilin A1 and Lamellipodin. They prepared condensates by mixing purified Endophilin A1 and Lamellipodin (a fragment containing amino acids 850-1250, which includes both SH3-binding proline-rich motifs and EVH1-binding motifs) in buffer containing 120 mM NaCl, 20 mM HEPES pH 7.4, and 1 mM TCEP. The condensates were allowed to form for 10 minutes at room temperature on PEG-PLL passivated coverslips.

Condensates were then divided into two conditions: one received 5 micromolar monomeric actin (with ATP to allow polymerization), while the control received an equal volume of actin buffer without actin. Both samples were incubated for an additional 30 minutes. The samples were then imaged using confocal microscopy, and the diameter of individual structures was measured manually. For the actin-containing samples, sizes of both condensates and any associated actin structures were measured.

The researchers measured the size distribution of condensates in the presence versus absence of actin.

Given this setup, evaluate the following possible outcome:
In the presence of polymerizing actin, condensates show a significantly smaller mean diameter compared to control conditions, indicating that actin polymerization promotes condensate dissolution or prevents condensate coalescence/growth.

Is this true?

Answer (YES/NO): NO